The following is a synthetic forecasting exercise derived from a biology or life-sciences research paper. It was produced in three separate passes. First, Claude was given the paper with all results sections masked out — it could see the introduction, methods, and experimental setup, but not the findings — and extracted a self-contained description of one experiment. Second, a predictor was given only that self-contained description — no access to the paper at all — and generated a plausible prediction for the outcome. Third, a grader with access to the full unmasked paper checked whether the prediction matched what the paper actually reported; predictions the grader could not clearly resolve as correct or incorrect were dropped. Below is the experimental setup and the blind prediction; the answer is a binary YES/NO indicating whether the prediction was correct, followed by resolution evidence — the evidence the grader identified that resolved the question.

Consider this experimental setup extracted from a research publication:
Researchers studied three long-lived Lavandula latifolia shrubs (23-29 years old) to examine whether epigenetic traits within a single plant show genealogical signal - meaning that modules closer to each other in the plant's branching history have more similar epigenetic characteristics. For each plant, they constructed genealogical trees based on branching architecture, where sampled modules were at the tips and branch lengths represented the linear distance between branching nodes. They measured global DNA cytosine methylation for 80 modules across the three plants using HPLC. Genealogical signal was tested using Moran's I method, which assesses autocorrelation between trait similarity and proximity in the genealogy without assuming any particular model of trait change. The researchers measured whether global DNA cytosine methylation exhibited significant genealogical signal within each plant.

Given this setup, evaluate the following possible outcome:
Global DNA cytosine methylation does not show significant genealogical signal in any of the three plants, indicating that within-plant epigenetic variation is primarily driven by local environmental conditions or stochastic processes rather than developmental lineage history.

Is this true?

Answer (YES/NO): NO